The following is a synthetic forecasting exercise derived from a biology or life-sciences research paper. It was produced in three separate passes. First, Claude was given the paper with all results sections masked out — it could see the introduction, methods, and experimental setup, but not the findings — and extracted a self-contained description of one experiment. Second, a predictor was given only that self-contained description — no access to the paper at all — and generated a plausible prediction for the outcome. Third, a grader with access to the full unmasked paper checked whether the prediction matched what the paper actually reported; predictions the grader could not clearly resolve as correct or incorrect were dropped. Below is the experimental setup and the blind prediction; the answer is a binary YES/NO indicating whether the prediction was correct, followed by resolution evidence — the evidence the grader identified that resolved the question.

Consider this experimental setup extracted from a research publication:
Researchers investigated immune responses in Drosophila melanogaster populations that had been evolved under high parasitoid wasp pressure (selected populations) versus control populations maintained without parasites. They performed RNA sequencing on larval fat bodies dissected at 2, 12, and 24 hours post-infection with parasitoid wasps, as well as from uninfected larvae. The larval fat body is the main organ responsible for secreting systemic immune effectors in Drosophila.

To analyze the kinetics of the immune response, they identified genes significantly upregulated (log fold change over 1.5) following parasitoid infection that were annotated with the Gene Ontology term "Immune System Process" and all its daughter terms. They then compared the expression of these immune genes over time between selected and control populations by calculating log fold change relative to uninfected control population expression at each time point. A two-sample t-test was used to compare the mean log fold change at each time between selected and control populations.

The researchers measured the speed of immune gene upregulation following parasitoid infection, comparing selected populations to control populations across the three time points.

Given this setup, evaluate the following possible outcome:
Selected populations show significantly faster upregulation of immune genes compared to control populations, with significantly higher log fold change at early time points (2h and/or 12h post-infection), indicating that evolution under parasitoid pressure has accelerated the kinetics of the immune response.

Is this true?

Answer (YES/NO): YES